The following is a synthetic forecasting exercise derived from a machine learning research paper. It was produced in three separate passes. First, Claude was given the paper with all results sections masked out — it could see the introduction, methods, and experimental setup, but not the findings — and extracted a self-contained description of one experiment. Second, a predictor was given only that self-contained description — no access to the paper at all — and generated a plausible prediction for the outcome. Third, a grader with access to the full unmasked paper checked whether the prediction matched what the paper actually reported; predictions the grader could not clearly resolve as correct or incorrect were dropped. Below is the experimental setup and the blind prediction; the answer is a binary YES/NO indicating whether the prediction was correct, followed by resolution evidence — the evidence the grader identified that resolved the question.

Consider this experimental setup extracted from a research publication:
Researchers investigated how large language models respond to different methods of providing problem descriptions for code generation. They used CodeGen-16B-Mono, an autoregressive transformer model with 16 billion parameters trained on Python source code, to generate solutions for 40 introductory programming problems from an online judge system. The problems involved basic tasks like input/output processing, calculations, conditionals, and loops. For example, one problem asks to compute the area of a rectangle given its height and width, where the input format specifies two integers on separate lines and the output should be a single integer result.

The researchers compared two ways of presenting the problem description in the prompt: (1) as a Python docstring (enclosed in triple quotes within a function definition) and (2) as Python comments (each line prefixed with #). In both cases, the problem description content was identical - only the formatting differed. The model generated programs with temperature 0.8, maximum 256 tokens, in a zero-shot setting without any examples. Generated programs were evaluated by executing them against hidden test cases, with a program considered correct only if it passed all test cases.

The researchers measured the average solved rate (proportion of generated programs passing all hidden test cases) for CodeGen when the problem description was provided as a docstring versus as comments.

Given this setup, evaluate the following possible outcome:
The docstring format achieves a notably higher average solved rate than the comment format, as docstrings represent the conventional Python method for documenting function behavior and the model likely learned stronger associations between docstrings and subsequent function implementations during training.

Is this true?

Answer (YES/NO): YES